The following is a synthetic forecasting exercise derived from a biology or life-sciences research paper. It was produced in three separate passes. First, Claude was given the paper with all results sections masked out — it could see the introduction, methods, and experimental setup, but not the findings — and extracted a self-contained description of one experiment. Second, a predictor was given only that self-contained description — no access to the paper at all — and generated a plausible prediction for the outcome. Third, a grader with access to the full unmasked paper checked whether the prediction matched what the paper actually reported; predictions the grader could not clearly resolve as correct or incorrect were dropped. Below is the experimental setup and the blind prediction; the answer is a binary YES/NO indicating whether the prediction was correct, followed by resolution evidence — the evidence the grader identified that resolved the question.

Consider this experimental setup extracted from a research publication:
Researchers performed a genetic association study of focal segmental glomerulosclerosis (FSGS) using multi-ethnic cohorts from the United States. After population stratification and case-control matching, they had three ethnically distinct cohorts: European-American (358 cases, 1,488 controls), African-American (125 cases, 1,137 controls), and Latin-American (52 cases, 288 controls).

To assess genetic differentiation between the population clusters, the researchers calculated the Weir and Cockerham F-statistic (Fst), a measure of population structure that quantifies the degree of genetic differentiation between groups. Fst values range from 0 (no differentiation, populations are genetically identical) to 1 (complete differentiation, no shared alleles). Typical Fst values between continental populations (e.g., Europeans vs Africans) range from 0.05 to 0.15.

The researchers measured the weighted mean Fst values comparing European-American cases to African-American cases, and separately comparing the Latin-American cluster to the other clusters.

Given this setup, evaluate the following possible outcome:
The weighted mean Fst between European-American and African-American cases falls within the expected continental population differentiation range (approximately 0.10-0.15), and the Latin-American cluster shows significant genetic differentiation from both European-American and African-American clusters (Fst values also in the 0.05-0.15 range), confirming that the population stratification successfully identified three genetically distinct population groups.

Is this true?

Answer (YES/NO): NO